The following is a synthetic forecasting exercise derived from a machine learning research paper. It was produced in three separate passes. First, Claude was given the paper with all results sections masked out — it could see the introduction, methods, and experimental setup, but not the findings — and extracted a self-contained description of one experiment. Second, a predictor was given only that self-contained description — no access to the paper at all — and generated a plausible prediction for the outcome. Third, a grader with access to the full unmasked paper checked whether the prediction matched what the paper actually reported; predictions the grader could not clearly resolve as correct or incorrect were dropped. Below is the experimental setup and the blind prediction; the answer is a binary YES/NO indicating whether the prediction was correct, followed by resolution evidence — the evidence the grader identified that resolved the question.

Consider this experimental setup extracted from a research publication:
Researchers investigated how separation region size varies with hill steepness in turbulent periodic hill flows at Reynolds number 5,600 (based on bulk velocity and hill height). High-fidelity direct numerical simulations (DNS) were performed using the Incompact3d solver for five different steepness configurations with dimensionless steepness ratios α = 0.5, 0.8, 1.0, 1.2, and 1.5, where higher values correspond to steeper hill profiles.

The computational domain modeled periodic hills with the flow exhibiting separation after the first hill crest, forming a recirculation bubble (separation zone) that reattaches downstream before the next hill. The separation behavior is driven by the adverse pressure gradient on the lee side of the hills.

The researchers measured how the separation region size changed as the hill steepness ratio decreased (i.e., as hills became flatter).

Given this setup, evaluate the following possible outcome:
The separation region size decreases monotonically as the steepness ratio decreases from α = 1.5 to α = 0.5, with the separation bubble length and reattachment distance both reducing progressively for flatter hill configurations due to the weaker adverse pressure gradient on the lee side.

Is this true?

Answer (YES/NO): YES